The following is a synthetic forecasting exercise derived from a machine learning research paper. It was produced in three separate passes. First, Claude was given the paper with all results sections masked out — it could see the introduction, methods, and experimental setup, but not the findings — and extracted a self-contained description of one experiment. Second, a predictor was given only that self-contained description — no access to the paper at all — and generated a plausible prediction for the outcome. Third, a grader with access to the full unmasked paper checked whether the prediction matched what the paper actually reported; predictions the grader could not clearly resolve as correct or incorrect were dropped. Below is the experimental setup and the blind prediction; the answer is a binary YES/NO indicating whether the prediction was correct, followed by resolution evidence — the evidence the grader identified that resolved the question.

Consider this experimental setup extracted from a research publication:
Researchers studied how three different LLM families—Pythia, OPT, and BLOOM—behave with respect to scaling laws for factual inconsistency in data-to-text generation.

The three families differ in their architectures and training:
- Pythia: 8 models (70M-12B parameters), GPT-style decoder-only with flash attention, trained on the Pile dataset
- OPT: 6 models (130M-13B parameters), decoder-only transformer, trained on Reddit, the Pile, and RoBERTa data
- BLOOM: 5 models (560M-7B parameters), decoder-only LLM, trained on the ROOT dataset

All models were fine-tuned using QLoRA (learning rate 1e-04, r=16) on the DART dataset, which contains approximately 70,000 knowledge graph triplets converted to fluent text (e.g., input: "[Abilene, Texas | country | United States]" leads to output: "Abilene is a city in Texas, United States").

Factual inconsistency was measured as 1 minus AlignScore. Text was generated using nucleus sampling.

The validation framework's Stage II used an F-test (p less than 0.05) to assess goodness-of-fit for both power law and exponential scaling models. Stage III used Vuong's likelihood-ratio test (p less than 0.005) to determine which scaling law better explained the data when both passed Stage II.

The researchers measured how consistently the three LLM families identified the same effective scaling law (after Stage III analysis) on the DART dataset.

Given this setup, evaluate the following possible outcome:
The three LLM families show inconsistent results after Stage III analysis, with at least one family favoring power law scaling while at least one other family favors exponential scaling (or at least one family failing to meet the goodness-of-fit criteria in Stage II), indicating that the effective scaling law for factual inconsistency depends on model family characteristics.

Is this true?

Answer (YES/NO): YES